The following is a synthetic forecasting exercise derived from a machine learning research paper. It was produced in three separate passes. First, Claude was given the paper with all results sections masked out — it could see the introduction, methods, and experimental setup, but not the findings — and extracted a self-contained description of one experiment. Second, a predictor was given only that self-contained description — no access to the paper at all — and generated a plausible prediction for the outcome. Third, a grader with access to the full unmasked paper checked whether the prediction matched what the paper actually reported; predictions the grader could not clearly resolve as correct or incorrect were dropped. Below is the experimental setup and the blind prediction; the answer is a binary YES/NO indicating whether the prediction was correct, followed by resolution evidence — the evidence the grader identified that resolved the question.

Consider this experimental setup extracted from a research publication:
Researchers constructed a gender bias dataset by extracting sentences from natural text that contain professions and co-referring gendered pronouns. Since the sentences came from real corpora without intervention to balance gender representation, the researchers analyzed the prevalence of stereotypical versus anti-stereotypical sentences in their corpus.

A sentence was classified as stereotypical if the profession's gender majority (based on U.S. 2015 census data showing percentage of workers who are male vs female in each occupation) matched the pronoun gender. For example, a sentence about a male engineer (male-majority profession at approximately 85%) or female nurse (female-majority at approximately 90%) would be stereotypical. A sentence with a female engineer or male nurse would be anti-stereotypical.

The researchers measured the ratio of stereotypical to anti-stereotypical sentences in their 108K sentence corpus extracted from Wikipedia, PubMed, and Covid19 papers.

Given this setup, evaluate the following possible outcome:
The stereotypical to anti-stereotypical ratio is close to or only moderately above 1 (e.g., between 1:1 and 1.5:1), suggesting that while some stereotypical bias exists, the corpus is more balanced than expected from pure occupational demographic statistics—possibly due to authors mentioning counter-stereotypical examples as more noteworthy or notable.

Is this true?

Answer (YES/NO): NO